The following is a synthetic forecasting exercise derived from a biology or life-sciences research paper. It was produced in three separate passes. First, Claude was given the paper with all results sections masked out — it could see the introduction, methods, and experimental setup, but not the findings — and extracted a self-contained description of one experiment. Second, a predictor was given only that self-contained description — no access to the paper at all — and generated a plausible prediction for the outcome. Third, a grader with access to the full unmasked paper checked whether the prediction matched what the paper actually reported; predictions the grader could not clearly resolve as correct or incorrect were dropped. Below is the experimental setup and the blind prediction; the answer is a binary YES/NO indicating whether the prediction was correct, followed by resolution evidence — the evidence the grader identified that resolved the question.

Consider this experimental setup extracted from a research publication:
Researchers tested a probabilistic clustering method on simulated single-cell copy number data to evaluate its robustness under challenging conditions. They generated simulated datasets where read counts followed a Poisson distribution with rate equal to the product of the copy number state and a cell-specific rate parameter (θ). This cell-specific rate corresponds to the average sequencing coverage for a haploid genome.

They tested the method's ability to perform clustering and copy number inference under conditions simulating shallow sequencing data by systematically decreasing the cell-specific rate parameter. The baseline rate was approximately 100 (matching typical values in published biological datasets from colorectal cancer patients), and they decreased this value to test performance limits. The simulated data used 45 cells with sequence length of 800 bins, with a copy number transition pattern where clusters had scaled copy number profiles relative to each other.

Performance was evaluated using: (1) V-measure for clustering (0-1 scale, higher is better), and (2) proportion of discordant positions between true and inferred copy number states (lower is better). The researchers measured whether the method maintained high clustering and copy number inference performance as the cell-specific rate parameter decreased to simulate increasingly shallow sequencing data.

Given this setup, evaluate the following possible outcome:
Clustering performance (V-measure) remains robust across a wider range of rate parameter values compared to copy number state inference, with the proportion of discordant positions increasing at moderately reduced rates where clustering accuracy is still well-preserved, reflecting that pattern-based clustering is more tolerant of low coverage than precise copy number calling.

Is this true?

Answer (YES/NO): NO